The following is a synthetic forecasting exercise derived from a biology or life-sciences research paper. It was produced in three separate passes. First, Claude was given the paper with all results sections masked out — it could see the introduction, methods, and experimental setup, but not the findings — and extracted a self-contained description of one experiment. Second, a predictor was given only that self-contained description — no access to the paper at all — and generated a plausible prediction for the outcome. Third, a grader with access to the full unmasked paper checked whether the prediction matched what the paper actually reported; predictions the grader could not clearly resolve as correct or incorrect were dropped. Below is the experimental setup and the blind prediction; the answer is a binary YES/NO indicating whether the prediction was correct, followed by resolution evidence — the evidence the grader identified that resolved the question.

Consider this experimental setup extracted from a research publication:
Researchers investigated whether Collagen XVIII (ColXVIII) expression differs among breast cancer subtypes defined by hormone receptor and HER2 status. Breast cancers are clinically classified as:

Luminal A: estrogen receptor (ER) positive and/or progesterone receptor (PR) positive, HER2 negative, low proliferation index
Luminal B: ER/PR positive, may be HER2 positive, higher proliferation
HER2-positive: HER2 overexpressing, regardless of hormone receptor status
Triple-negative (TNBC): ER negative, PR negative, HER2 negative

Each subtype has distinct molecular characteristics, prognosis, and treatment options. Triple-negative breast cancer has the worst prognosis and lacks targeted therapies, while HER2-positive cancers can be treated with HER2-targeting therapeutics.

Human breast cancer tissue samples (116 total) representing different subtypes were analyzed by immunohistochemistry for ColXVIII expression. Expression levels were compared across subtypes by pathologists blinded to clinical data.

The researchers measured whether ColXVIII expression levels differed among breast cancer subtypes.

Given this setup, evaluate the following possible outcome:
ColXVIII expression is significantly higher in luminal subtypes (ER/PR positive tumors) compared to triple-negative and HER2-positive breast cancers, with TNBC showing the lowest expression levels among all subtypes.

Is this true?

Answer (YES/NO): NO